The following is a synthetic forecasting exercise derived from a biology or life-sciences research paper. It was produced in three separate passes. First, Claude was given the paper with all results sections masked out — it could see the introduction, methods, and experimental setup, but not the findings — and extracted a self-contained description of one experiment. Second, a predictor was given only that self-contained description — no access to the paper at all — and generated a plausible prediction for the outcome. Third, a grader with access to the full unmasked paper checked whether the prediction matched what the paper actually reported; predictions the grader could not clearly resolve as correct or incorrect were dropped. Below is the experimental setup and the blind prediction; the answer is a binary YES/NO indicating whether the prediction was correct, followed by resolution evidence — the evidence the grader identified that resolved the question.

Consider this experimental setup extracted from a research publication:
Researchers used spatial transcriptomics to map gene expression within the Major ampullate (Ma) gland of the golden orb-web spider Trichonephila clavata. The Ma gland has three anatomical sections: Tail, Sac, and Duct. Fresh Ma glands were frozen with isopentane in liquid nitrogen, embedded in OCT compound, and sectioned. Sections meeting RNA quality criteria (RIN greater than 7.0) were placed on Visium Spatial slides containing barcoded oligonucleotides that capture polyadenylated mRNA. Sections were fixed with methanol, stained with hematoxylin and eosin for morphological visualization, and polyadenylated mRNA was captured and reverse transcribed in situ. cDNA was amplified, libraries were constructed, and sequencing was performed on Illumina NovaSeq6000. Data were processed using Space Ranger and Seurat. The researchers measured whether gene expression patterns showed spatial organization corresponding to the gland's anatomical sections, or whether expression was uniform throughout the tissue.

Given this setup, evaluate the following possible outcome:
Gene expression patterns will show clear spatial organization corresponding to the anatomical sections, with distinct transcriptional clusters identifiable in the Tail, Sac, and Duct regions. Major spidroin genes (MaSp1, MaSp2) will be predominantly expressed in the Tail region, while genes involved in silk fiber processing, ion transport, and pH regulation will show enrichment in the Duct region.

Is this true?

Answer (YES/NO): NO